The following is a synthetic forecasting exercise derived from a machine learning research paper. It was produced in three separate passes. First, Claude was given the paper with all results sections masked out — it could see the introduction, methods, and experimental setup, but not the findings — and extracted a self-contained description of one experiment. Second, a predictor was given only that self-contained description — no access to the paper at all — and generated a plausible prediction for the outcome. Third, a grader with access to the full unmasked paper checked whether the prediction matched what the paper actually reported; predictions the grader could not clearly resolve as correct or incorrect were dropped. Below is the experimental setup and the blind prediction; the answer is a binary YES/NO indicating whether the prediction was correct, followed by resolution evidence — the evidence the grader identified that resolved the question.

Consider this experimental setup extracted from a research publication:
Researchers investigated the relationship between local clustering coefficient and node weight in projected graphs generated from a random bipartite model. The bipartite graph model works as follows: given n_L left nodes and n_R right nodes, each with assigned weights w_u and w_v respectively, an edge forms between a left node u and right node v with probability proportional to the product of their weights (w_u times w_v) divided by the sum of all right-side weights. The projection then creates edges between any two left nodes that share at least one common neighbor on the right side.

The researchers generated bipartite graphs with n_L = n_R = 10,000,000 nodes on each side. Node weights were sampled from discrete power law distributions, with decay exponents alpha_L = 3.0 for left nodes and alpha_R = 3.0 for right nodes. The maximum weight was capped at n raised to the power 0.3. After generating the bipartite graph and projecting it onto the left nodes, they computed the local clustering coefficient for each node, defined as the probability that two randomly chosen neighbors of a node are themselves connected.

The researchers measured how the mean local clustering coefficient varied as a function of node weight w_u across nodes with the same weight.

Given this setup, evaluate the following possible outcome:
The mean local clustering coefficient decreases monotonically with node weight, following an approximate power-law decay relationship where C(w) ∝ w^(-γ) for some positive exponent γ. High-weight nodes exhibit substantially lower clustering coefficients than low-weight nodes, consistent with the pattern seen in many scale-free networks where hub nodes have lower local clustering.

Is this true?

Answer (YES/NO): NO